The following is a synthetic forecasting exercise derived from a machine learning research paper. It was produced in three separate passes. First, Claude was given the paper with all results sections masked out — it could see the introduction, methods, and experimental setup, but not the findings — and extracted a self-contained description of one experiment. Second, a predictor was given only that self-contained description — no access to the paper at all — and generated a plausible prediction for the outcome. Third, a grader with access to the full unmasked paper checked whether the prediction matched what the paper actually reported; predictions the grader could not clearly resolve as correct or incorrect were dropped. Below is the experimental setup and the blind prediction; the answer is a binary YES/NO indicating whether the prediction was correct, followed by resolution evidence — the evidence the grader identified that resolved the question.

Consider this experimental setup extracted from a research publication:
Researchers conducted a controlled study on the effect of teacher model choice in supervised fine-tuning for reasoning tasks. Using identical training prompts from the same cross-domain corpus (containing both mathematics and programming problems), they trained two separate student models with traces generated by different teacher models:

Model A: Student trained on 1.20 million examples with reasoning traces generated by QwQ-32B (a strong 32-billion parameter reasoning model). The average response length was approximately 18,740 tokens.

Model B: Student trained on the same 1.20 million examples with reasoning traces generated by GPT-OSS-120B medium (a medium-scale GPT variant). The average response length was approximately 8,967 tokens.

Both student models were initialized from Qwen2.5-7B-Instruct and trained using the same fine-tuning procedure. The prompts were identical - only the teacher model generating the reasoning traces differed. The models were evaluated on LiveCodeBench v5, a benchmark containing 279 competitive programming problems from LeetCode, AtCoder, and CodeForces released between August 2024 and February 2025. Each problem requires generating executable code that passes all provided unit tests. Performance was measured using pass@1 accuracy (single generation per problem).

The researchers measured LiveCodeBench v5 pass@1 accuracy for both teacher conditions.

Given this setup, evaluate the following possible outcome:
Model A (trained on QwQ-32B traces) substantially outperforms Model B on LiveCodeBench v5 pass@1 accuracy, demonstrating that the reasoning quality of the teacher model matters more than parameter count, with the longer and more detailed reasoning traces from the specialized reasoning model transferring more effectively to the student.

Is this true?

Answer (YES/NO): YES